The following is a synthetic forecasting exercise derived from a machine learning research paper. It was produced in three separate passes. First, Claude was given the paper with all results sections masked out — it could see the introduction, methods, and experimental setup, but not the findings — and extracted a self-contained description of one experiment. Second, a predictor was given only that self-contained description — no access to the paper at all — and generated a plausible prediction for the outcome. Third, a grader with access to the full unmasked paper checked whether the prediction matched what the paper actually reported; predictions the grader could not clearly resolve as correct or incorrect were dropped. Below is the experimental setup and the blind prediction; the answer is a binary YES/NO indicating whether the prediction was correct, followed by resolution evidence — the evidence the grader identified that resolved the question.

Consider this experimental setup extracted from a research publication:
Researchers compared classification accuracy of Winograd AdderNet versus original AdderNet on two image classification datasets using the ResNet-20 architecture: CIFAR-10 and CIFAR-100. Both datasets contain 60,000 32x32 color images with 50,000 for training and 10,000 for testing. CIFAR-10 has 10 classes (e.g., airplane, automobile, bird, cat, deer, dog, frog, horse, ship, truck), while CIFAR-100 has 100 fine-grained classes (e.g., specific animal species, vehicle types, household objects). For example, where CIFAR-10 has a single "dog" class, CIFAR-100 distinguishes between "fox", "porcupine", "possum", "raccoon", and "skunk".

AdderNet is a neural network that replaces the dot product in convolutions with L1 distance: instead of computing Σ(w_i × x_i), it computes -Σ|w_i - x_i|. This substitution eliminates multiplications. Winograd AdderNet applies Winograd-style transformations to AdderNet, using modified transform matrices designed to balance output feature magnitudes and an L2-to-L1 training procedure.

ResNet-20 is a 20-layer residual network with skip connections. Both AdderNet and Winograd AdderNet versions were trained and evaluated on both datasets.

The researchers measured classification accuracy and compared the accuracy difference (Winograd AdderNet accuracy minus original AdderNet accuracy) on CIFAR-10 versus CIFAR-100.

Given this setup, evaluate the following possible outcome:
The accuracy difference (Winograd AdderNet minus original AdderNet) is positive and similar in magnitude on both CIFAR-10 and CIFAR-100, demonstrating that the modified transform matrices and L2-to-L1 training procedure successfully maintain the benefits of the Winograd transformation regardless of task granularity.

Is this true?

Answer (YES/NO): NO